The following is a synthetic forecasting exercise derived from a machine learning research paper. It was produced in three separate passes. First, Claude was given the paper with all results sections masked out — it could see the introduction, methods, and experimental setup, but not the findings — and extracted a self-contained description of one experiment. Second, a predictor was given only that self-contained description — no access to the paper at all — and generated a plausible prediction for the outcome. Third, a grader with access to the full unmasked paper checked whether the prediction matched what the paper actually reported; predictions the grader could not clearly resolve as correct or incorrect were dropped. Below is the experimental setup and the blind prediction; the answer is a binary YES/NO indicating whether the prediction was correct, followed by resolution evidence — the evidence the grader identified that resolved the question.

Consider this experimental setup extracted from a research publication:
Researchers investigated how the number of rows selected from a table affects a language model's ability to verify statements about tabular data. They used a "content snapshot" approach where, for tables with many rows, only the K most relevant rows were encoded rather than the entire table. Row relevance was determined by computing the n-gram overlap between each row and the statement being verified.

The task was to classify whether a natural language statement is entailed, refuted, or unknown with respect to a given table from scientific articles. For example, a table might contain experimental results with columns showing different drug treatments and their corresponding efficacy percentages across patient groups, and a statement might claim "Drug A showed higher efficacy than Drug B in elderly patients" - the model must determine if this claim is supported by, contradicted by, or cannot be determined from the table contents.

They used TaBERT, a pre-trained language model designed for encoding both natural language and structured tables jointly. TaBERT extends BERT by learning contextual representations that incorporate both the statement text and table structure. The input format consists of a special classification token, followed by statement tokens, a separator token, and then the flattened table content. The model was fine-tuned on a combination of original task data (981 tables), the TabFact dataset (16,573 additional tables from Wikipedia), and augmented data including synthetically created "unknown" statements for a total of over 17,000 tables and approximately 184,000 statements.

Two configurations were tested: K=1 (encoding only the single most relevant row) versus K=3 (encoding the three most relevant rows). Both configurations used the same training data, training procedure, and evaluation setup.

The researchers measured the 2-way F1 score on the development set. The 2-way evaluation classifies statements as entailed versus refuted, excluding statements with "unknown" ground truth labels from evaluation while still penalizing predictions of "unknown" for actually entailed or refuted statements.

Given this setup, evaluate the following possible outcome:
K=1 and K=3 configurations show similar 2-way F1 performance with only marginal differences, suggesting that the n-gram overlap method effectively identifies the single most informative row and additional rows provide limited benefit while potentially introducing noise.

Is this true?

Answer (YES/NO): NO